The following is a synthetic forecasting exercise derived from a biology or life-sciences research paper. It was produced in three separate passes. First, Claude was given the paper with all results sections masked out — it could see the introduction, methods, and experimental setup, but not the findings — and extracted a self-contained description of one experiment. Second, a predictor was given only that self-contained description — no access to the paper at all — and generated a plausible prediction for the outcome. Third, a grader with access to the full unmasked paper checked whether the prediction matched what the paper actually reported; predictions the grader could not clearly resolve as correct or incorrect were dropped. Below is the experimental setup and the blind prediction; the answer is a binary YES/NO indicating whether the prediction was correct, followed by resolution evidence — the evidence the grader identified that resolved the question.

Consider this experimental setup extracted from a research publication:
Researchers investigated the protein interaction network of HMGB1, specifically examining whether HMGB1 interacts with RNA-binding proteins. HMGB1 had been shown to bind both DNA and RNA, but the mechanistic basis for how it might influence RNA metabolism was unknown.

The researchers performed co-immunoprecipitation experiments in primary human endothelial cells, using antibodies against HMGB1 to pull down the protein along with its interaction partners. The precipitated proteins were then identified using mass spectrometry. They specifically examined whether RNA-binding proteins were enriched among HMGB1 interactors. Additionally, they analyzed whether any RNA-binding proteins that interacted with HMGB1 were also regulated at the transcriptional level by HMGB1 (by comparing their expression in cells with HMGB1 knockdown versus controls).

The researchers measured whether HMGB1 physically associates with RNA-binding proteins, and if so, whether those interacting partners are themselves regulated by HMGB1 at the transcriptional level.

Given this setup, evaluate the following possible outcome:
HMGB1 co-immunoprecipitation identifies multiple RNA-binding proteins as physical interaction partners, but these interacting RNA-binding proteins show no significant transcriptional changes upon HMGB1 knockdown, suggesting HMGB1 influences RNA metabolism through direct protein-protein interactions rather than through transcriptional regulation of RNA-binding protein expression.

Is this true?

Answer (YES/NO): NO